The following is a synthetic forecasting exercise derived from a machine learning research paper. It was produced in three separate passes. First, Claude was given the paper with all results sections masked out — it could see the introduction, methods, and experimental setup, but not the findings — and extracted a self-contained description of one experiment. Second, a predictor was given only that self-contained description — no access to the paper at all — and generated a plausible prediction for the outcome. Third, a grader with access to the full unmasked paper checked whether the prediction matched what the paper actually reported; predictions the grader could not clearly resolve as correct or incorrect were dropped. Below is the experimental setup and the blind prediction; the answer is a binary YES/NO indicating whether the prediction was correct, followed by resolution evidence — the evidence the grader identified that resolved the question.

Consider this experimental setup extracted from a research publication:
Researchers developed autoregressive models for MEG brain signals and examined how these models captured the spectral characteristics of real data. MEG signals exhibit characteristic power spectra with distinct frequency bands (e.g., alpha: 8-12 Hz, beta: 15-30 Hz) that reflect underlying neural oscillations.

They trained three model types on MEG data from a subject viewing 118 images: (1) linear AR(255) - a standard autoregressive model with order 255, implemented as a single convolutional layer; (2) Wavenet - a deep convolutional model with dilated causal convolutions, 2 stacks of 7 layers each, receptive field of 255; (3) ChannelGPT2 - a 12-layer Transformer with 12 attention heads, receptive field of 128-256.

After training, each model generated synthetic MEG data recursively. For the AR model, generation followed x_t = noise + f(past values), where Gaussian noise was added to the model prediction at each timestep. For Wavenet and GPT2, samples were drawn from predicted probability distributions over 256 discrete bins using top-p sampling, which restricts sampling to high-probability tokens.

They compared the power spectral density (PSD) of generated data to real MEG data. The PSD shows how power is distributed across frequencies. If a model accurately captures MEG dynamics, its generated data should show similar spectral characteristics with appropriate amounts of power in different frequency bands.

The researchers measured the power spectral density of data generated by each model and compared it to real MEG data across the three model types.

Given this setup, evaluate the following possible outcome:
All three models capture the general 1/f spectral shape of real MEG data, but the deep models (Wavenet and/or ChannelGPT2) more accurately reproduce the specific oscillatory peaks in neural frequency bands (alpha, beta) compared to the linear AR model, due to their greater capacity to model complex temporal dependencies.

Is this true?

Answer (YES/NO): NO